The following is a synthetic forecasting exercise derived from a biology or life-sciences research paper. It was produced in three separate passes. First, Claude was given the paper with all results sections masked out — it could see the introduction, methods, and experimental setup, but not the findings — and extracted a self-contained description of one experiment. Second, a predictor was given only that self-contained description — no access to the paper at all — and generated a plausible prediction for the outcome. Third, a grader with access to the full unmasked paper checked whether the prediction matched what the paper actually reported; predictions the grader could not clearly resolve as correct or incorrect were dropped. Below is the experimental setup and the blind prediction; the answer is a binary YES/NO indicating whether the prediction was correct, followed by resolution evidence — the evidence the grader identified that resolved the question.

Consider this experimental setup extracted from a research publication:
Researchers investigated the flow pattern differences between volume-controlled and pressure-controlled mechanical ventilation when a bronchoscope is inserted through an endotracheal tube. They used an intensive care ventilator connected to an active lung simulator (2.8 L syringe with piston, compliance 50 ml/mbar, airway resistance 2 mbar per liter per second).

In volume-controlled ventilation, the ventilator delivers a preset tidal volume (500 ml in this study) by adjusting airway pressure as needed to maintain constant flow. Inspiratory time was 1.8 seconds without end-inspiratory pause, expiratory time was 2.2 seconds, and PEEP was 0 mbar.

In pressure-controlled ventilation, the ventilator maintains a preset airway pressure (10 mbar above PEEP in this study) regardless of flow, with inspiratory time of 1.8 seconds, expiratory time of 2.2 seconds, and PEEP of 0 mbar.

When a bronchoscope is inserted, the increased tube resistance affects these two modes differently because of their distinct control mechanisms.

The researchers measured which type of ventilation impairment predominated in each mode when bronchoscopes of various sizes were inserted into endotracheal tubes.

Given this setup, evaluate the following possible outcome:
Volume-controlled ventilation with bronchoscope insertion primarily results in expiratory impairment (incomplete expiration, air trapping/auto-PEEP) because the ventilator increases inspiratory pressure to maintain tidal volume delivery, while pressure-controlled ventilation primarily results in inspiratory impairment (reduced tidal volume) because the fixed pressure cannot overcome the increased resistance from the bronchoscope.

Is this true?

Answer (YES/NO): YES